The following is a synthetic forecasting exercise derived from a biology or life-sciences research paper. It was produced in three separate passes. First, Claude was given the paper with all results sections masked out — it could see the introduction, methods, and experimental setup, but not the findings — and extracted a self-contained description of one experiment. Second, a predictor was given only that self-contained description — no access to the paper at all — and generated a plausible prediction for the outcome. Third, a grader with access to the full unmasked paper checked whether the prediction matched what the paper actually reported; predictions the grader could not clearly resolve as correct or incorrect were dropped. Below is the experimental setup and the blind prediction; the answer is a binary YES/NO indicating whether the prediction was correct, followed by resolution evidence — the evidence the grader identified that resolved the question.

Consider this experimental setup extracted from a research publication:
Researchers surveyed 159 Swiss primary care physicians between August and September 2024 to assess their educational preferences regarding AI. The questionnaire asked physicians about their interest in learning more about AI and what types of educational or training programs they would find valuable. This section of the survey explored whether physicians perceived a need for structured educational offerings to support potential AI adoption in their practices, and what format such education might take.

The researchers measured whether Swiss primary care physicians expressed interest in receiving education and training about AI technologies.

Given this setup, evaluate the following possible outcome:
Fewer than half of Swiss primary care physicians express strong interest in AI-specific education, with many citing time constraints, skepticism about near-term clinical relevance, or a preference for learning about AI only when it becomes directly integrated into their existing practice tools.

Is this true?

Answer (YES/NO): NO